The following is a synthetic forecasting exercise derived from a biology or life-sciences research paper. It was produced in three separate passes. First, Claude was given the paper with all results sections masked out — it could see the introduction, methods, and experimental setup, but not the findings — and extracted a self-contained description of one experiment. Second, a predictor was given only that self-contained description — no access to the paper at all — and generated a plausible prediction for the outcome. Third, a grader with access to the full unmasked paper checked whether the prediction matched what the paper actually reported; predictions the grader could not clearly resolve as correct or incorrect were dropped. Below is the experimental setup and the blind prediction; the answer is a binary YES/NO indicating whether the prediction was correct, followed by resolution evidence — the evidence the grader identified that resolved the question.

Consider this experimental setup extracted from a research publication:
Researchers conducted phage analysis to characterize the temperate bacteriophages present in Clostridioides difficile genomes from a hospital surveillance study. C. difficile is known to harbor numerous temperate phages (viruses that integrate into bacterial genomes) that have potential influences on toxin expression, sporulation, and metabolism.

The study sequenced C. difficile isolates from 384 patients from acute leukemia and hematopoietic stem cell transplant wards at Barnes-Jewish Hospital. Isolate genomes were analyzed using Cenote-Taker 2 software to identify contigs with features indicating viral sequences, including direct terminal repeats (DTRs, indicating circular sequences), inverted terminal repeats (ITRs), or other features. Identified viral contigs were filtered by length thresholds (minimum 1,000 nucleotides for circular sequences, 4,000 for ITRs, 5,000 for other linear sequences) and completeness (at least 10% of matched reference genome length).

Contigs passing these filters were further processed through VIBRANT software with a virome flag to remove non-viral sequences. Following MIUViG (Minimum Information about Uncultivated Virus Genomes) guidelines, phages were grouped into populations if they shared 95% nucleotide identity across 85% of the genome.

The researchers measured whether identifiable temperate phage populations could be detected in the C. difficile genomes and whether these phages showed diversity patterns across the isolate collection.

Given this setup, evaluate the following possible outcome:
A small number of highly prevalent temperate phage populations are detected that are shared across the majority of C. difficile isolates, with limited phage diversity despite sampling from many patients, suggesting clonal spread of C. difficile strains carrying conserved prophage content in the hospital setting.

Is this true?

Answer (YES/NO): NO